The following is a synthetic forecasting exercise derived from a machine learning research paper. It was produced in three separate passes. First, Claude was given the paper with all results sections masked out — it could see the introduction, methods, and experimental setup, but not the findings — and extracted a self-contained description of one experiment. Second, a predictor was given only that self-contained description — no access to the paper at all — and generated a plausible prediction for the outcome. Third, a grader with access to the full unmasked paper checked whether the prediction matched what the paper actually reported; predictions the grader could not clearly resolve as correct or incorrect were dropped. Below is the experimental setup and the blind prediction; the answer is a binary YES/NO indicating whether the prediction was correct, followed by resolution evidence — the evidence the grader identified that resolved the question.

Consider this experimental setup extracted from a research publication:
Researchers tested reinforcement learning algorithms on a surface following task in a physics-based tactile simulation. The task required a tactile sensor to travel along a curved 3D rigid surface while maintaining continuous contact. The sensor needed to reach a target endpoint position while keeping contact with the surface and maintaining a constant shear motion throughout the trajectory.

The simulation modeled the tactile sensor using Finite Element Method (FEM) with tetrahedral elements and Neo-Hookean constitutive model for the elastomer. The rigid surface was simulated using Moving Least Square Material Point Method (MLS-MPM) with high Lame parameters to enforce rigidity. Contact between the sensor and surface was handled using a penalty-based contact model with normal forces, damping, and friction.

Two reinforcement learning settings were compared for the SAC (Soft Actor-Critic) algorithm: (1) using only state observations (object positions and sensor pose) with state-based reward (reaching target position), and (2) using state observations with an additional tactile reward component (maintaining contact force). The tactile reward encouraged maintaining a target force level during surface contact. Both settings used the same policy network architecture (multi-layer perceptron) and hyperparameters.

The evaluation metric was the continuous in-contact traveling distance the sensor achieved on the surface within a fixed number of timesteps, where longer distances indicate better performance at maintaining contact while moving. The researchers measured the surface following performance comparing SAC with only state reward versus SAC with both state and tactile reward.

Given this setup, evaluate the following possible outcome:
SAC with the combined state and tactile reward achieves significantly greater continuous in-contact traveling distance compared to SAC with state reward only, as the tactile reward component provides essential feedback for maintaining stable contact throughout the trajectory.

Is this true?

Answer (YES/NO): YES